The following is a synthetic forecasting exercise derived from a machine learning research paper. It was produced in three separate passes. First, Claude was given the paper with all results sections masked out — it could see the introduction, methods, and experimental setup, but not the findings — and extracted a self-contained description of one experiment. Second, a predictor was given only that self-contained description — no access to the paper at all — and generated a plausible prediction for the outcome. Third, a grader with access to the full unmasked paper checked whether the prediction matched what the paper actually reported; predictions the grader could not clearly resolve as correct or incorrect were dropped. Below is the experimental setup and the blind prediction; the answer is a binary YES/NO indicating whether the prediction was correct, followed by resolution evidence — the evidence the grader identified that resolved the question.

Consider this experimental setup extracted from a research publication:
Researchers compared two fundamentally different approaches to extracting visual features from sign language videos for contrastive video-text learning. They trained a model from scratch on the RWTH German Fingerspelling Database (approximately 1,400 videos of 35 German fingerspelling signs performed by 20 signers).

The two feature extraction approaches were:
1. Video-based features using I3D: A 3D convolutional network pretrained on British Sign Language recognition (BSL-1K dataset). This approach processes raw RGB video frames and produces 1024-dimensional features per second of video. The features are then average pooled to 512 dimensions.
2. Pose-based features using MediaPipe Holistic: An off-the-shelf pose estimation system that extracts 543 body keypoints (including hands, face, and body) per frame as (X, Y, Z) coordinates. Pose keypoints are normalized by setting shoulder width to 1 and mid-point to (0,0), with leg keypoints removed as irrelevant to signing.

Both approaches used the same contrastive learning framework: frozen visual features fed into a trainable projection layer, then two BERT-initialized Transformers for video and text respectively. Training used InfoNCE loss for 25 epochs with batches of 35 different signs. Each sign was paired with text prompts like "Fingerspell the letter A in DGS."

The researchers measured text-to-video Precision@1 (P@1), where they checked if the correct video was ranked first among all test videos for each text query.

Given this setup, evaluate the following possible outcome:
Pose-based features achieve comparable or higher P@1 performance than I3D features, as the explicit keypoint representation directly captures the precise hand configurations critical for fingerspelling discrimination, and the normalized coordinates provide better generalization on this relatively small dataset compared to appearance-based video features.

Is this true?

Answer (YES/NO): YES